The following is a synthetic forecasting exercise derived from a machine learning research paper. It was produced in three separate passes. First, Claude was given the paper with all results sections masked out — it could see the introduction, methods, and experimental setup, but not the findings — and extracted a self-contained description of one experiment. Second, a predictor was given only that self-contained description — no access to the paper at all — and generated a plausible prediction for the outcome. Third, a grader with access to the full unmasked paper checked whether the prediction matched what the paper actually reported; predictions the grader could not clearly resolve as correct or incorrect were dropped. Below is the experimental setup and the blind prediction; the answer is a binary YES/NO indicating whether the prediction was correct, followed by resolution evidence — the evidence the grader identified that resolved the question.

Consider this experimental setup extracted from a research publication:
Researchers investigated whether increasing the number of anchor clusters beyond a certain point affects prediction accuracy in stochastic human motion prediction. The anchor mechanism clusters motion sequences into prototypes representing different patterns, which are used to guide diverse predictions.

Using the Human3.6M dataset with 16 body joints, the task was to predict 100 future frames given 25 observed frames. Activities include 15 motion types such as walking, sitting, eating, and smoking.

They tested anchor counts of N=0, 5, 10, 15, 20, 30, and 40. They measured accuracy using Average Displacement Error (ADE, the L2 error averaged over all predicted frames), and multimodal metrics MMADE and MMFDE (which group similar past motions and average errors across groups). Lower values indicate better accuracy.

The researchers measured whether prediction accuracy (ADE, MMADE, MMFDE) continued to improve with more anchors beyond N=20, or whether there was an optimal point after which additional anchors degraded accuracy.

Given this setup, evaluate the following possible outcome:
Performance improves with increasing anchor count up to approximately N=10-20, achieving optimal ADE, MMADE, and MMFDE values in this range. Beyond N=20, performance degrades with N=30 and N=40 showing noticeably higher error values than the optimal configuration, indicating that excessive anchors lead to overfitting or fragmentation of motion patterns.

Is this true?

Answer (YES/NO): YES